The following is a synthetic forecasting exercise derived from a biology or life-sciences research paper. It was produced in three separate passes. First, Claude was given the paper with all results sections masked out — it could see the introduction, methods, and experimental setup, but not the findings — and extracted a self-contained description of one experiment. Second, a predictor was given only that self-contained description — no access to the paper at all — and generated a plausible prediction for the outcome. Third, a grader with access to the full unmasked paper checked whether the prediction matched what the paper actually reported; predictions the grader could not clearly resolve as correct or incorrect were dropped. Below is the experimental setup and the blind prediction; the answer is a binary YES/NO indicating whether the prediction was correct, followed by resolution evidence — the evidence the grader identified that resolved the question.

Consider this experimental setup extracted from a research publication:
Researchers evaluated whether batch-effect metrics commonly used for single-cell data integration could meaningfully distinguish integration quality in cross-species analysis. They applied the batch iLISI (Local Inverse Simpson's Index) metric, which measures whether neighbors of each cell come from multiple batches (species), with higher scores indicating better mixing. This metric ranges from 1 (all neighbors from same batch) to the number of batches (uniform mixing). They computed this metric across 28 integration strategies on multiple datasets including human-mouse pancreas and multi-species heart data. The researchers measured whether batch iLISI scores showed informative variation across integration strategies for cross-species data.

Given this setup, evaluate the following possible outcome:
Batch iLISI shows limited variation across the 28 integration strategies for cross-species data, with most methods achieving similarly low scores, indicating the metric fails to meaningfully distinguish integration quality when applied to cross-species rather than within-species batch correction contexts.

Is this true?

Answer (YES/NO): YES